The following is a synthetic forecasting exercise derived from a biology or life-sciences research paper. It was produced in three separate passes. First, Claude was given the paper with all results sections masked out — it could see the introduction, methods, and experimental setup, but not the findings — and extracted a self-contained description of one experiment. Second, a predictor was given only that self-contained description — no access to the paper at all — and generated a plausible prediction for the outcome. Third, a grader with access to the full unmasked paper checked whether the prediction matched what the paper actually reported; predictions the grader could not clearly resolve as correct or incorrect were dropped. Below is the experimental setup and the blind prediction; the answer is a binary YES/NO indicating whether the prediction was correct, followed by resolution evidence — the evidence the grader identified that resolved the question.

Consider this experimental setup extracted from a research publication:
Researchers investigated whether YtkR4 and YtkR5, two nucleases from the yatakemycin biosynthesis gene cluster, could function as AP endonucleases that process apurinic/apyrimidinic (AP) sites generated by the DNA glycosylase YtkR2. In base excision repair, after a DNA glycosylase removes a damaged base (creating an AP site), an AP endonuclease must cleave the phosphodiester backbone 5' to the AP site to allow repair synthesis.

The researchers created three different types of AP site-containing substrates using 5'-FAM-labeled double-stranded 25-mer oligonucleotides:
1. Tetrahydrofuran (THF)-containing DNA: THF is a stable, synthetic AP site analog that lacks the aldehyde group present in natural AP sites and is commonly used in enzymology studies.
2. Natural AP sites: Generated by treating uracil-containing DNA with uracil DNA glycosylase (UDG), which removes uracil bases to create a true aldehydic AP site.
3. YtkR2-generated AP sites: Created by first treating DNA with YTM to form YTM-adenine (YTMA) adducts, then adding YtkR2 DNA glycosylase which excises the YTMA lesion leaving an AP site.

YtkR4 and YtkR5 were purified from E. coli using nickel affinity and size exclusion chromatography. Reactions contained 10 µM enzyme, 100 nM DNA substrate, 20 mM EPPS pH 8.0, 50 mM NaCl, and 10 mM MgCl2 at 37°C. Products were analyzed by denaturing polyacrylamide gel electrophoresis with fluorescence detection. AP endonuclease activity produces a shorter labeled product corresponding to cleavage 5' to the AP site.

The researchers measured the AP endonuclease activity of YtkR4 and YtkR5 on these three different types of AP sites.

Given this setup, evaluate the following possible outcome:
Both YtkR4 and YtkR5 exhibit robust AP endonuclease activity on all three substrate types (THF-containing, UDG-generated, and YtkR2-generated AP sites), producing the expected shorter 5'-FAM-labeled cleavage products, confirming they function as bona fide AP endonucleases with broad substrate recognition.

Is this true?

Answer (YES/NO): NO